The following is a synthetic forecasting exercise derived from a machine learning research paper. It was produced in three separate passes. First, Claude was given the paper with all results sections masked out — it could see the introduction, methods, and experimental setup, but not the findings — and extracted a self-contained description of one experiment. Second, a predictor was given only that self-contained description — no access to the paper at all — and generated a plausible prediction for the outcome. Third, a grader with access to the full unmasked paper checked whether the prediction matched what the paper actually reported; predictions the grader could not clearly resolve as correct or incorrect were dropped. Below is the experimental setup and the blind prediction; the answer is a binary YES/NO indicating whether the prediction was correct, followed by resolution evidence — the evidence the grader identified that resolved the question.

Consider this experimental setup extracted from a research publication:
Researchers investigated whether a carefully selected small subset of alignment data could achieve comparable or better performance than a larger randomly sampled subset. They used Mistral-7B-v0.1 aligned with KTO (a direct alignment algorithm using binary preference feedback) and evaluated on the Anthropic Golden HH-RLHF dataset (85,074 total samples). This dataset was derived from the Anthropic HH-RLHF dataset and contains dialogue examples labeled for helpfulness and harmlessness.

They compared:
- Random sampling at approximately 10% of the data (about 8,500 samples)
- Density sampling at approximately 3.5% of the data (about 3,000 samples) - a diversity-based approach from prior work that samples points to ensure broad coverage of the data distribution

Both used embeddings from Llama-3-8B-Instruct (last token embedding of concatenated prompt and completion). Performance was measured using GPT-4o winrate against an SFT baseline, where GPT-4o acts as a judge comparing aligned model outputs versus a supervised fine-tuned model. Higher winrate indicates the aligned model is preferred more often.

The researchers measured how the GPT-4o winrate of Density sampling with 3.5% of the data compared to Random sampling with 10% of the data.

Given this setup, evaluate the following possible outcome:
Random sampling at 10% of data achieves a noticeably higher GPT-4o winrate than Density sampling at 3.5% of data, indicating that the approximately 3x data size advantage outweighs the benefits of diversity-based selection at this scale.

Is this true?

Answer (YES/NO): NO